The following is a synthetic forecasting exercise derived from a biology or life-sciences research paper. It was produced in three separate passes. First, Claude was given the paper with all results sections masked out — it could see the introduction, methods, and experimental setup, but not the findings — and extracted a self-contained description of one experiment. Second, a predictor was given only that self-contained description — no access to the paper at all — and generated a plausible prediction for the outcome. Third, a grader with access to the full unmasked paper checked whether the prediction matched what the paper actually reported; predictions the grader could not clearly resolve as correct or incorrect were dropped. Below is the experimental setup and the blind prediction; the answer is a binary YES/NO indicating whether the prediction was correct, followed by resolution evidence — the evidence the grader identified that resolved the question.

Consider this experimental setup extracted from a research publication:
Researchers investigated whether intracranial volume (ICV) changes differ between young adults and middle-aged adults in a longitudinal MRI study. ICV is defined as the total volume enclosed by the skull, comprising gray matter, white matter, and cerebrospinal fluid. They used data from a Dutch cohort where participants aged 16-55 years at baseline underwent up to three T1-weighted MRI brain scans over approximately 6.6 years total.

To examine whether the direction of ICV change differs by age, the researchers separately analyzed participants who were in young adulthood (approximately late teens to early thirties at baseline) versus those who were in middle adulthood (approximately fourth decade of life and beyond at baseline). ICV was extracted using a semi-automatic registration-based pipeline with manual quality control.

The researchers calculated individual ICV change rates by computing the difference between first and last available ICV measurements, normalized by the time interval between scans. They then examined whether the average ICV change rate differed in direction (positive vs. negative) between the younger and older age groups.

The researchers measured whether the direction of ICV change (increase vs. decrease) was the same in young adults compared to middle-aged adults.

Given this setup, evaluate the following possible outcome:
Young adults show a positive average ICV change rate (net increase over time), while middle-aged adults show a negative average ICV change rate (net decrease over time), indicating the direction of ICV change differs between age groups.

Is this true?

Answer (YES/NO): YES